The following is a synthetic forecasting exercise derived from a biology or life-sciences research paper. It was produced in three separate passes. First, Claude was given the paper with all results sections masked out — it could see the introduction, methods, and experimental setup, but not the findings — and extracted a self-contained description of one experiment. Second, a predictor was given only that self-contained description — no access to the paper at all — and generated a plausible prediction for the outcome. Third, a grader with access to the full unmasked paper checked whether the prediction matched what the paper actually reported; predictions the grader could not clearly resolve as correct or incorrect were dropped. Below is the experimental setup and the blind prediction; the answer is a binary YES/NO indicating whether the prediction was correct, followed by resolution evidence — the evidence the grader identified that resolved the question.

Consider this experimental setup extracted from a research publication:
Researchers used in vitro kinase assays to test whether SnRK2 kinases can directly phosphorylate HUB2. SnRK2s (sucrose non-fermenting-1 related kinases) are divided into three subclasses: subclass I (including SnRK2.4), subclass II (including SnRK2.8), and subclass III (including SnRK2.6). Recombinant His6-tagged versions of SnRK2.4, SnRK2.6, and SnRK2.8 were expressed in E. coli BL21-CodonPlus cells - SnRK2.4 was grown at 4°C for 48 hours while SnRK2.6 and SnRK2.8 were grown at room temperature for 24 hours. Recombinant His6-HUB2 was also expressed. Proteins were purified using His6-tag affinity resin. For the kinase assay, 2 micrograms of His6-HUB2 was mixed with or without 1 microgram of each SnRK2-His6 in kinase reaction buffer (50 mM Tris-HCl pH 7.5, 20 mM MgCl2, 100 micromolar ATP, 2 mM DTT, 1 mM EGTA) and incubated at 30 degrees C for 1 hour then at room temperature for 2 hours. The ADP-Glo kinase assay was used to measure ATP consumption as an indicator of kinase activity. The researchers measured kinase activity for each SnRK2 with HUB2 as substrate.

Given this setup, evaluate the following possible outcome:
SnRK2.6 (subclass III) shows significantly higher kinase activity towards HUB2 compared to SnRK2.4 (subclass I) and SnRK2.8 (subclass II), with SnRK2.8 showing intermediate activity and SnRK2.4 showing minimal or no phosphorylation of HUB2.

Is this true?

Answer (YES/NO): NO